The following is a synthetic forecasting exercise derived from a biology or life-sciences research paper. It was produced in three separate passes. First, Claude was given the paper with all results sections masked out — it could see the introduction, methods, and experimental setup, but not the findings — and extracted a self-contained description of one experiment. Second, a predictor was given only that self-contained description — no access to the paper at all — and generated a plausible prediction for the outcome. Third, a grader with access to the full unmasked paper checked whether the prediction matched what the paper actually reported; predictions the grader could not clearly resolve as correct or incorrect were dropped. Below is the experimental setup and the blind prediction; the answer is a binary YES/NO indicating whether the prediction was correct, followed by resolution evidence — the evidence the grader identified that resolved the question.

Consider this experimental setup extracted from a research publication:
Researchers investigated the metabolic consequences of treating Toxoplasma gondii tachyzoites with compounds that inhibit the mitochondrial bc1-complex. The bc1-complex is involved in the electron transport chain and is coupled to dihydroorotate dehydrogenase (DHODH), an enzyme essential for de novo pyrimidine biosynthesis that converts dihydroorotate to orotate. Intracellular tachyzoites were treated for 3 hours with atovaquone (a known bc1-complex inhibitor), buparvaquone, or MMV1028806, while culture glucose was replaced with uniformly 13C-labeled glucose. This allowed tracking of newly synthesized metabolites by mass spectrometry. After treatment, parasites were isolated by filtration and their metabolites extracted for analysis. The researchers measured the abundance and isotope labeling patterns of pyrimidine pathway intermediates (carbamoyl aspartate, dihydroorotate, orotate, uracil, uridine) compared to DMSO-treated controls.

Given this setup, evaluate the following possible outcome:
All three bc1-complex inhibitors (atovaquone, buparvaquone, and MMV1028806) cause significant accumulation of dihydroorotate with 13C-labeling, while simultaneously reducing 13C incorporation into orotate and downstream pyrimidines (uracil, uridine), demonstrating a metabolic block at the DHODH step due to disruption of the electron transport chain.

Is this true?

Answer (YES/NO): YES